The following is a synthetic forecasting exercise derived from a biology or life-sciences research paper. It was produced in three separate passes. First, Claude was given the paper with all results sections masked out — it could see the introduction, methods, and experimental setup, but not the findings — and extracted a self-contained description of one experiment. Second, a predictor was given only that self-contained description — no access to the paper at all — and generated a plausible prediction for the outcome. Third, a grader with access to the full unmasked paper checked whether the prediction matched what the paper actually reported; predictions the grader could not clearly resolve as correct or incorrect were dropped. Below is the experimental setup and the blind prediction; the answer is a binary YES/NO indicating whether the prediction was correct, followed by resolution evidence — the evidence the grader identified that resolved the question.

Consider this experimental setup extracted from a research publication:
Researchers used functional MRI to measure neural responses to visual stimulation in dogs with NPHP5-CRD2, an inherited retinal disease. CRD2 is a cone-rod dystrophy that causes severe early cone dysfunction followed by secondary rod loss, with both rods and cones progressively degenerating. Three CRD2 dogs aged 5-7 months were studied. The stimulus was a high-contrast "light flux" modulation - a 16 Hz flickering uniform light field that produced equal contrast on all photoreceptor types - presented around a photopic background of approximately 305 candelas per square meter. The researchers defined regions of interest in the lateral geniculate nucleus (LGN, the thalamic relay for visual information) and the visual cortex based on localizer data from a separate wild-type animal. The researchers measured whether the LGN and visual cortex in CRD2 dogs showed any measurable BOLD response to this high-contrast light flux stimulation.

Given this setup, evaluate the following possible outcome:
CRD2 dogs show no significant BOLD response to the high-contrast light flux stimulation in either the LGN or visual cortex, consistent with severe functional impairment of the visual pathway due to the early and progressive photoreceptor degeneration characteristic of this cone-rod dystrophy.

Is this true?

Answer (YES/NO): YES